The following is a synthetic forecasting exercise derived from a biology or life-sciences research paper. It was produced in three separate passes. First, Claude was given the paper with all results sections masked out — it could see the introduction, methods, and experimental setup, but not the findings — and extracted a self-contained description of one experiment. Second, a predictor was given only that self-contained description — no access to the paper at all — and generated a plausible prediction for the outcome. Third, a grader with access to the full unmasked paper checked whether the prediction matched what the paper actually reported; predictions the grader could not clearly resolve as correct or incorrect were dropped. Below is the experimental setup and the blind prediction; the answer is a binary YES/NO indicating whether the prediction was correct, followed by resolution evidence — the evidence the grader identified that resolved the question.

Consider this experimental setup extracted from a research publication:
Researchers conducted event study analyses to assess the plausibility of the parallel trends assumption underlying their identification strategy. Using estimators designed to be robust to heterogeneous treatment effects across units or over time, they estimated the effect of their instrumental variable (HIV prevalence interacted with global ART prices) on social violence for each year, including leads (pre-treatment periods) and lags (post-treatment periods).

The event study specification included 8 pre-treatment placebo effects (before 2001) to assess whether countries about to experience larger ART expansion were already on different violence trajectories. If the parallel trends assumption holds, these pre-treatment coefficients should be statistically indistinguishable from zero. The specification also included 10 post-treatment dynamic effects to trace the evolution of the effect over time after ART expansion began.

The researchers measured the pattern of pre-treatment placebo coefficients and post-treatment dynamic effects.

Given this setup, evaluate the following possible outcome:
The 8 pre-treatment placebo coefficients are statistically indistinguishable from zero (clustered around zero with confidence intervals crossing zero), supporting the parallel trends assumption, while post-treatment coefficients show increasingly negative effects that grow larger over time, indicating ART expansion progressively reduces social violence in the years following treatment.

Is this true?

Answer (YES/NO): YES